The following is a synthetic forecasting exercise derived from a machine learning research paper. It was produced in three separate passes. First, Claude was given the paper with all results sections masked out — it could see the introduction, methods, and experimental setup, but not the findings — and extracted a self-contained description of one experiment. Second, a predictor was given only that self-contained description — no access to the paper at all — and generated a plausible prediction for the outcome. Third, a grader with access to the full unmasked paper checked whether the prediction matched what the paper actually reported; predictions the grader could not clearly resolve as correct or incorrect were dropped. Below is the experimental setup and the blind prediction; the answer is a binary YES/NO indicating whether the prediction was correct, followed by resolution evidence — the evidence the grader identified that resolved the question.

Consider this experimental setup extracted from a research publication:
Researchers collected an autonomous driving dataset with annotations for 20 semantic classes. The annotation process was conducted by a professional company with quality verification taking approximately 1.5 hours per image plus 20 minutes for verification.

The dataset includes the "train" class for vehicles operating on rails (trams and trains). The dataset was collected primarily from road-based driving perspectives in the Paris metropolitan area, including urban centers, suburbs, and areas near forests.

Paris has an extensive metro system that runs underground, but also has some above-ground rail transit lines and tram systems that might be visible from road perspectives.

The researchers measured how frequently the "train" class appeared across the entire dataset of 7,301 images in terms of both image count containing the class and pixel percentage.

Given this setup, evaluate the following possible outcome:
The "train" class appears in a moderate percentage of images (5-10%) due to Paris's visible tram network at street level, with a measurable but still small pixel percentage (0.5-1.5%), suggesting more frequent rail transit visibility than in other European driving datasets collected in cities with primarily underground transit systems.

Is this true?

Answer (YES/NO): NO